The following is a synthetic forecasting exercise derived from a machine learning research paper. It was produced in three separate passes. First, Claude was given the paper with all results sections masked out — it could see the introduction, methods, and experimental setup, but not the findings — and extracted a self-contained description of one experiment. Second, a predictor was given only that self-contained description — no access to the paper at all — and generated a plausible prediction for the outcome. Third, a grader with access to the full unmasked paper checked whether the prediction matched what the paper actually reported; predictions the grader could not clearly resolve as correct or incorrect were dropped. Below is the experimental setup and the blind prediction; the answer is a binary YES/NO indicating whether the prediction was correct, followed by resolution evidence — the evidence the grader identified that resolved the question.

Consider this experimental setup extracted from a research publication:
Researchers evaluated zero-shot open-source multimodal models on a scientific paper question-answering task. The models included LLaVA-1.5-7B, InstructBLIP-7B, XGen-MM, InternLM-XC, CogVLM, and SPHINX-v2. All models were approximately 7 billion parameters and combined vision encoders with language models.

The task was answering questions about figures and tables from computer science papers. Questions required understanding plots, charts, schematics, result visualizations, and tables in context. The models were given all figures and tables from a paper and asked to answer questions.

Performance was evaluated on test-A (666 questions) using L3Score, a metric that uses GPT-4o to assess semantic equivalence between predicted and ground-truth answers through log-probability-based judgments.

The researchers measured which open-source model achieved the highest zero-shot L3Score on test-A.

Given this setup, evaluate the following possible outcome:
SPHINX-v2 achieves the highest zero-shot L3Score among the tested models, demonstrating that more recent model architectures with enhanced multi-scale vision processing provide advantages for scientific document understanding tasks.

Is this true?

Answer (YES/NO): NO